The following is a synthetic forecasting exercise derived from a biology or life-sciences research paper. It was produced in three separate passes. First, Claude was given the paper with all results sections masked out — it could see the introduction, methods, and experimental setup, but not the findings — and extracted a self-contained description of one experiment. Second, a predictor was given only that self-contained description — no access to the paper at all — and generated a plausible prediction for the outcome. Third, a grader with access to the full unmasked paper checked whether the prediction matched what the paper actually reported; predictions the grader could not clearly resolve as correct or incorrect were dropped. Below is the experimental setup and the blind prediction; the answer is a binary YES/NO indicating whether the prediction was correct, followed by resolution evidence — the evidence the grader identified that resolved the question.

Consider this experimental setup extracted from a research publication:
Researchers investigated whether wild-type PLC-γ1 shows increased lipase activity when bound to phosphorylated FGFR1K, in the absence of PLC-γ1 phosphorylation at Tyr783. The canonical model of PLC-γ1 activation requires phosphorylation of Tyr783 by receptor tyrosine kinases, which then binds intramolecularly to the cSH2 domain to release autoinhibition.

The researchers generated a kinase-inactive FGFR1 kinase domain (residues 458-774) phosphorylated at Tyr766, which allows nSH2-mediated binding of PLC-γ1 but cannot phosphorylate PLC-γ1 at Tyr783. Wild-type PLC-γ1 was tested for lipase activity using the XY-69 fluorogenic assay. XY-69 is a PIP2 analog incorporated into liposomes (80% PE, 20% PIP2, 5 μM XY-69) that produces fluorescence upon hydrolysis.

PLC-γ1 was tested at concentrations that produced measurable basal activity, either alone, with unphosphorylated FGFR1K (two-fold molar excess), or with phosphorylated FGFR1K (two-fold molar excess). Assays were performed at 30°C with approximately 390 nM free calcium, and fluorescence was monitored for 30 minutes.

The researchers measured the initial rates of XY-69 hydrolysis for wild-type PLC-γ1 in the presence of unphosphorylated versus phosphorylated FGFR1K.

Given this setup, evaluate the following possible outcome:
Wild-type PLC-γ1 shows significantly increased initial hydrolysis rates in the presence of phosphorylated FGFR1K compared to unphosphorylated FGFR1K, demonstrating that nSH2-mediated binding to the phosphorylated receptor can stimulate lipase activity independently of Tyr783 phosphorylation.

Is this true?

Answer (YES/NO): YES